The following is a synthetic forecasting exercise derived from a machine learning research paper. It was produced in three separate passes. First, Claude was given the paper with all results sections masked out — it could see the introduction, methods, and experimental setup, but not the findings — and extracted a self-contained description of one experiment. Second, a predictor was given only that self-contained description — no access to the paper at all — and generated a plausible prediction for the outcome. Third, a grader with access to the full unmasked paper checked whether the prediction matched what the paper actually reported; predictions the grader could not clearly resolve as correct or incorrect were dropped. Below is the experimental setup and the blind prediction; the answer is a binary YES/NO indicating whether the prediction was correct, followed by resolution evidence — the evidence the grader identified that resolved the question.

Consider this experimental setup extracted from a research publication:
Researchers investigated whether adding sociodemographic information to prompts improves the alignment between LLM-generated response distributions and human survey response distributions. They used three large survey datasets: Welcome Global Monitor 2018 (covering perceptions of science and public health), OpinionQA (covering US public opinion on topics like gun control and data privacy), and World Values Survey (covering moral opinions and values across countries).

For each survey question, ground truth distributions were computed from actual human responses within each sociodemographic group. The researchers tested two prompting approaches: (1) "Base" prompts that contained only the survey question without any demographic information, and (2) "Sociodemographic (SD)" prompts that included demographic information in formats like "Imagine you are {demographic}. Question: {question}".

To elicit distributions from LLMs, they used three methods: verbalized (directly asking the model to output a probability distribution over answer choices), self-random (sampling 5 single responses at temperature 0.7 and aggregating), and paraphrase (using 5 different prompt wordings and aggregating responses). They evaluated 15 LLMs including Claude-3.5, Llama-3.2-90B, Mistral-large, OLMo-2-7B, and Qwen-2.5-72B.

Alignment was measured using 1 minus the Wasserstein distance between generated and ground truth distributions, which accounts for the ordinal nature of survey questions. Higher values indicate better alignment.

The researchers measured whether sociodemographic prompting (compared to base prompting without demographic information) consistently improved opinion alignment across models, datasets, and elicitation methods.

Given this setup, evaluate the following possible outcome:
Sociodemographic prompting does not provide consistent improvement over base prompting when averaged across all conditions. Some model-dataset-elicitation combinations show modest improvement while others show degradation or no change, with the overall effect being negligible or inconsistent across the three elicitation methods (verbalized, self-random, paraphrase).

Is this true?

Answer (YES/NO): YES